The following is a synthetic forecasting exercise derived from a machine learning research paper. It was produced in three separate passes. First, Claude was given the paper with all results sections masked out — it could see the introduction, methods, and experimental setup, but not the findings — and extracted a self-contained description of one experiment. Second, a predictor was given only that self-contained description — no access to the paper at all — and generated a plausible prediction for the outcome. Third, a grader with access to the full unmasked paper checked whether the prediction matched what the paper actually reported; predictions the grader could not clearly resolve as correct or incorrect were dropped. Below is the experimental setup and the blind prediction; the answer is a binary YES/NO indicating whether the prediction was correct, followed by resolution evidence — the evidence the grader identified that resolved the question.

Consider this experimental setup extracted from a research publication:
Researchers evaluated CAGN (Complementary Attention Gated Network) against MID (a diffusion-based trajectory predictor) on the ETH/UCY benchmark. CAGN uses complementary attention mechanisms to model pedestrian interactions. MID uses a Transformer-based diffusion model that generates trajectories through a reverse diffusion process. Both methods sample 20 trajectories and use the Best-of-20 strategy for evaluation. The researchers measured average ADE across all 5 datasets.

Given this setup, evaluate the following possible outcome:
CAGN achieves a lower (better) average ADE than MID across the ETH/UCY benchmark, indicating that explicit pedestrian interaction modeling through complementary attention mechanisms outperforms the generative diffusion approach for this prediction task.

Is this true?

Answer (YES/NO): NO